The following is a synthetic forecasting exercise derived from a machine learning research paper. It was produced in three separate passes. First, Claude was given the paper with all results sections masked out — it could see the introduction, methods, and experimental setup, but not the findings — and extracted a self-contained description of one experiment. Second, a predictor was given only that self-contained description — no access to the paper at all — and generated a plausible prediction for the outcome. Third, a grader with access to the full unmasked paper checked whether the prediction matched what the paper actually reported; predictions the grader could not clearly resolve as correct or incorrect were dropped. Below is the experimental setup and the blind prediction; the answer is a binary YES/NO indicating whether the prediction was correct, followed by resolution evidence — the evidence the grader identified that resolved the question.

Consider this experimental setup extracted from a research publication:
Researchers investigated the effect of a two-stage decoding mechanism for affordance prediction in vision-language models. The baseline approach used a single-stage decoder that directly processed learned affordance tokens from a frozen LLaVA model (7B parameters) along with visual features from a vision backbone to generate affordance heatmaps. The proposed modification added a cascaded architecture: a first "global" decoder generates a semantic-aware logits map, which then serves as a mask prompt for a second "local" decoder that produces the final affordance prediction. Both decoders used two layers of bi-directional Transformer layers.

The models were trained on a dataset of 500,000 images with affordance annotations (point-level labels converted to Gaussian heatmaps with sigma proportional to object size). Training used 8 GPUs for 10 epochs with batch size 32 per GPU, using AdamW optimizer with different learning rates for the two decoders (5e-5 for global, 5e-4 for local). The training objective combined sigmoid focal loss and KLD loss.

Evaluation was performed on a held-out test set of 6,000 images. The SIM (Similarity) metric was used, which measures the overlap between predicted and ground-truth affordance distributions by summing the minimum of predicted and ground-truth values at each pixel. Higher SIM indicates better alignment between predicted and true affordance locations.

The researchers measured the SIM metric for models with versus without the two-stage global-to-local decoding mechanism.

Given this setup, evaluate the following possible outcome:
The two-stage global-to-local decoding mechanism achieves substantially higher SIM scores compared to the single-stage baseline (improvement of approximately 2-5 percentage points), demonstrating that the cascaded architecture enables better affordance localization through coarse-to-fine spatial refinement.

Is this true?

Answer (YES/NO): NO